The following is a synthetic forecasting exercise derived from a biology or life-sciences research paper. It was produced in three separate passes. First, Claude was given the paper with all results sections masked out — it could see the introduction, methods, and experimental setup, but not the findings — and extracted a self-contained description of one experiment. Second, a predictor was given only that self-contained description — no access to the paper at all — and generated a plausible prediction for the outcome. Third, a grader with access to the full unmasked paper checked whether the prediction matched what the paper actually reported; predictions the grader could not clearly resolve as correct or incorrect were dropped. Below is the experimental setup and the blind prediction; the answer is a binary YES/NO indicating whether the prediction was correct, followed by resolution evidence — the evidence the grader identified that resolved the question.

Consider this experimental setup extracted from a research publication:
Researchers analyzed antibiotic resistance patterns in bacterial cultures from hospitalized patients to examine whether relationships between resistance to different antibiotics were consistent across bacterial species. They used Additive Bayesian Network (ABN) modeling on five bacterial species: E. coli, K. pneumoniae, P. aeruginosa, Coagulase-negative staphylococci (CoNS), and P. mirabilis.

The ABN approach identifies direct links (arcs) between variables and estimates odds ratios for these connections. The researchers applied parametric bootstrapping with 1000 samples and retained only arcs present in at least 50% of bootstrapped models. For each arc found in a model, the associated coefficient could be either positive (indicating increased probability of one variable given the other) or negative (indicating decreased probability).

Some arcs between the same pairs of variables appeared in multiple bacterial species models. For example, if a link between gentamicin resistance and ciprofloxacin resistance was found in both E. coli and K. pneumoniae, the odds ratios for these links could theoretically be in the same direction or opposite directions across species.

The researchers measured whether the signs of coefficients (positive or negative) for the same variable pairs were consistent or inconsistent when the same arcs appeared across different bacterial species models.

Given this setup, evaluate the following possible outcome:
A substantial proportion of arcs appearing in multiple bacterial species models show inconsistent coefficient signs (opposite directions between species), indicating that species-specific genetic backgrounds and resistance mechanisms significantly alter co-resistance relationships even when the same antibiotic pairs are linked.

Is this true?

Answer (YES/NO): NO